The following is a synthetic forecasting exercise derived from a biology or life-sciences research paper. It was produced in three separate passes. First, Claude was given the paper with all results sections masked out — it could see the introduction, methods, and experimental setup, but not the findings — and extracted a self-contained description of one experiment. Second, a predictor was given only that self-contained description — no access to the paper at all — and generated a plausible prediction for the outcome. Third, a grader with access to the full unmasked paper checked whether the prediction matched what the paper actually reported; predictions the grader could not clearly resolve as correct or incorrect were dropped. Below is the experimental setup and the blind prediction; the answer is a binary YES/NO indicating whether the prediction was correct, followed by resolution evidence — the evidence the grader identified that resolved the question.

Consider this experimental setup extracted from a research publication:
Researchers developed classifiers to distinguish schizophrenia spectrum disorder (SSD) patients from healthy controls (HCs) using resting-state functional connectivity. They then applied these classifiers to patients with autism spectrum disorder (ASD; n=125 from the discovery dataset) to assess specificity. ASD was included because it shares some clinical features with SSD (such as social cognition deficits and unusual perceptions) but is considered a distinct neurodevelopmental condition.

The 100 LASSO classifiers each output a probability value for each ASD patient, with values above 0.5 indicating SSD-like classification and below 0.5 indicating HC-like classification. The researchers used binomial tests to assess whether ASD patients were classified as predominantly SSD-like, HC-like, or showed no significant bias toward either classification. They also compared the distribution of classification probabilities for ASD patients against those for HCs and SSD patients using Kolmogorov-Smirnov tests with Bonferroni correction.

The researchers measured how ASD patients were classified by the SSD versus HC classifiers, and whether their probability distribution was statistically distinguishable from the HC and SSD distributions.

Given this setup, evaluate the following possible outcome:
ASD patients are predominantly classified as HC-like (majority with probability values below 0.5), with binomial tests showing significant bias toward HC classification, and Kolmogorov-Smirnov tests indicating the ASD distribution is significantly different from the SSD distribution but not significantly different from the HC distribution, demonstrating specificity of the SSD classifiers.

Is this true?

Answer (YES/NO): NO